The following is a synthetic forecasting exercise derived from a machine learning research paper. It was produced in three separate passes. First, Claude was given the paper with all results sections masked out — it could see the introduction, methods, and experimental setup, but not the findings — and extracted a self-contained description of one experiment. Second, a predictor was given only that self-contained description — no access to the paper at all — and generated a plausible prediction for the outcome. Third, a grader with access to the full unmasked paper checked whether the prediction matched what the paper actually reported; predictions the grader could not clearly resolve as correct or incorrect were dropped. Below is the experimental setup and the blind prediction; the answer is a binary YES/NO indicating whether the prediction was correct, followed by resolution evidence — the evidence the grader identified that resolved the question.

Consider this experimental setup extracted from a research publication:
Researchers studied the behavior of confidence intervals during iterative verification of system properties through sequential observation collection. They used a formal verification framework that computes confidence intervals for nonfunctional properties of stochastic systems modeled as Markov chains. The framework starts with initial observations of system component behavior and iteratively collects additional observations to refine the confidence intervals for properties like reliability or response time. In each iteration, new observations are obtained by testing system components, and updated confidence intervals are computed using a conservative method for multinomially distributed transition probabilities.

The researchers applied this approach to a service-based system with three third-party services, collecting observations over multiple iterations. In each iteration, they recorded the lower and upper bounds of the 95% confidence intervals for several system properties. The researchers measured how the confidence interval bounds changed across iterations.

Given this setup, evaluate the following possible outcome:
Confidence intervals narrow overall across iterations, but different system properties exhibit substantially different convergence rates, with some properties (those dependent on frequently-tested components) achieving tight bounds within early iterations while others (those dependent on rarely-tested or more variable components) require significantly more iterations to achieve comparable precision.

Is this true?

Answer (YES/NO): NO